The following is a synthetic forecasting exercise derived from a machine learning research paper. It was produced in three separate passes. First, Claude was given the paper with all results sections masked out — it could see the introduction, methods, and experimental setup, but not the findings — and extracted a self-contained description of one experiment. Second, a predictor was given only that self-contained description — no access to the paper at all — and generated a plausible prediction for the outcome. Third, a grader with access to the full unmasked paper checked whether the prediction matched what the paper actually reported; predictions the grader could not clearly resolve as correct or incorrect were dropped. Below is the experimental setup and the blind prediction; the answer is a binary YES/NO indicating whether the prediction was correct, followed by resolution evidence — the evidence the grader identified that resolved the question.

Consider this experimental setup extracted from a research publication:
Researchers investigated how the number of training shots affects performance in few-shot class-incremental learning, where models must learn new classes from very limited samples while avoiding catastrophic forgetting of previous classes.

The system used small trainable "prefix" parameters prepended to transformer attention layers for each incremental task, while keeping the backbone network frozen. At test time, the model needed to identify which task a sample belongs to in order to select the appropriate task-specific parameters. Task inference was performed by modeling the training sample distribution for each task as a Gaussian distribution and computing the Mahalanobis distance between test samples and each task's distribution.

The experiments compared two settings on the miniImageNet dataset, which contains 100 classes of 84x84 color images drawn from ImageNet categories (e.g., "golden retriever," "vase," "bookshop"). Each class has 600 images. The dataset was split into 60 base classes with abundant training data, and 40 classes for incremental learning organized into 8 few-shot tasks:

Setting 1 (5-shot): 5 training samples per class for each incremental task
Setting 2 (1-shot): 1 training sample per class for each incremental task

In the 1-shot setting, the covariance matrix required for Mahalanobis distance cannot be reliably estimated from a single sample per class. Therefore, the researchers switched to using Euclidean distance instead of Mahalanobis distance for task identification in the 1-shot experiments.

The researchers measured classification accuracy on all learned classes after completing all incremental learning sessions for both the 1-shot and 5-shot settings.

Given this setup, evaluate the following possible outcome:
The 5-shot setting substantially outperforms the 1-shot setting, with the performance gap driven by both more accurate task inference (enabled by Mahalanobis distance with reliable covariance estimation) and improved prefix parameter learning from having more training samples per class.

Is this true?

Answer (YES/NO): NO